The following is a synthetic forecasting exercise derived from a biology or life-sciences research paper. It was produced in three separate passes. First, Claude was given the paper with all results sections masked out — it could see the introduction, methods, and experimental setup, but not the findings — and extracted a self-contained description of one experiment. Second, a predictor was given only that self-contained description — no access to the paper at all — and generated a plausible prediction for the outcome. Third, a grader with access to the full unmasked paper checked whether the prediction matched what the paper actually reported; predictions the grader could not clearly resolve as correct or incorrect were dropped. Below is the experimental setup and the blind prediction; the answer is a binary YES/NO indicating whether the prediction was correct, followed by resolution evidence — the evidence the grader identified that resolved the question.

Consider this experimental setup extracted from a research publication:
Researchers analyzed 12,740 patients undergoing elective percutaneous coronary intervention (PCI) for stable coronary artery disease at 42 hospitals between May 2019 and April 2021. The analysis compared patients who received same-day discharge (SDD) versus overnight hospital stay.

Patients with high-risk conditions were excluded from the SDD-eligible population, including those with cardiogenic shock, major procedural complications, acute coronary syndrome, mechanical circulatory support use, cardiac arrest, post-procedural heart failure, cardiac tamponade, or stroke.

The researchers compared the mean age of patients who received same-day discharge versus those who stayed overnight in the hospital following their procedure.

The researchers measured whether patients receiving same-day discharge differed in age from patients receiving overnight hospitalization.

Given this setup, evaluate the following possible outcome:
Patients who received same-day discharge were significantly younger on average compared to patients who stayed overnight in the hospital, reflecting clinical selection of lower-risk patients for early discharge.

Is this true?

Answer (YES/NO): YES